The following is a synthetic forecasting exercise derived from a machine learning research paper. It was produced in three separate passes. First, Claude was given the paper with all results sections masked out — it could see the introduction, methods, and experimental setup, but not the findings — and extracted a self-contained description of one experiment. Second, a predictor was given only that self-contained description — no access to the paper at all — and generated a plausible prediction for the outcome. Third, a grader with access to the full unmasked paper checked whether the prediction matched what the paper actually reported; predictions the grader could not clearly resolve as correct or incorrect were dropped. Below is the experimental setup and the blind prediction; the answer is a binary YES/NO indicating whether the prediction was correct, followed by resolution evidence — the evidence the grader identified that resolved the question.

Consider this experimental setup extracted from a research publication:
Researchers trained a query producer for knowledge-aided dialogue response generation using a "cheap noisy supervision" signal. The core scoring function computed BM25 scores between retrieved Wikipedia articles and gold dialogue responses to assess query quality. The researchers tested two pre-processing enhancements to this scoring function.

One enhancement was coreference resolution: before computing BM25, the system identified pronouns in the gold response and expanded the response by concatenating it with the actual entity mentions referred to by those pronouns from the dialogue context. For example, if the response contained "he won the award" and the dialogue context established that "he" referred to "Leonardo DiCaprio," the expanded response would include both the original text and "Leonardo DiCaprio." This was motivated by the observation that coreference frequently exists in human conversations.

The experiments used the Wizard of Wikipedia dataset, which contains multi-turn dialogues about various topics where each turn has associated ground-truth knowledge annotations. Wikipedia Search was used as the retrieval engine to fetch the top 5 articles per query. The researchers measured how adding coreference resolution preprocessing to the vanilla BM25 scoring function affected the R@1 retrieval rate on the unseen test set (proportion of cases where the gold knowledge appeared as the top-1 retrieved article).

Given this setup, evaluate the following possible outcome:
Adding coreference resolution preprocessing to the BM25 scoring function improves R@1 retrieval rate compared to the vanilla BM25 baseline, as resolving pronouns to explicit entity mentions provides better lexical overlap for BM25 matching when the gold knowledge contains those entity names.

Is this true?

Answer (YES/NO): YES